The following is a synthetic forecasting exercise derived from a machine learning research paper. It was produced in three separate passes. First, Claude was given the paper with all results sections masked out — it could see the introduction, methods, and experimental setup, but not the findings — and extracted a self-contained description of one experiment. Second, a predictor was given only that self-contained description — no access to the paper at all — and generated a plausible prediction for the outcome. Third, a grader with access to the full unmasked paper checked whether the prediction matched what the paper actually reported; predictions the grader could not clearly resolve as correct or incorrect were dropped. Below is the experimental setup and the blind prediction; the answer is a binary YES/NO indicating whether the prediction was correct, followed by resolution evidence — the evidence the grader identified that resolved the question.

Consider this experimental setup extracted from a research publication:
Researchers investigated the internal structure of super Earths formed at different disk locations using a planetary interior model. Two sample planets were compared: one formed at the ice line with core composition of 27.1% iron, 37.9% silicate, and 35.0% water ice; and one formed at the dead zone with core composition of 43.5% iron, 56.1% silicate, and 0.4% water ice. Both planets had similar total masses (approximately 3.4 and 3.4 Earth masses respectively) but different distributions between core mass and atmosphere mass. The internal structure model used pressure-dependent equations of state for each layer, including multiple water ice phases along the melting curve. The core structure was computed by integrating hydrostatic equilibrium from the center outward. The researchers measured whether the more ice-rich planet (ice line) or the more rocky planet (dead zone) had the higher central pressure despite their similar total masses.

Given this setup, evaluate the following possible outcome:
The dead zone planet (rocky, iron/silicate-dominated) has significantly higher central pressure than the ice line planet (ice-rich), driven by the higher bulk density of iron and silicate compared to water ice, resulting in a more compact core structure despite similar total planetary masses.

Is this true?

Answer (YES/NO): YES